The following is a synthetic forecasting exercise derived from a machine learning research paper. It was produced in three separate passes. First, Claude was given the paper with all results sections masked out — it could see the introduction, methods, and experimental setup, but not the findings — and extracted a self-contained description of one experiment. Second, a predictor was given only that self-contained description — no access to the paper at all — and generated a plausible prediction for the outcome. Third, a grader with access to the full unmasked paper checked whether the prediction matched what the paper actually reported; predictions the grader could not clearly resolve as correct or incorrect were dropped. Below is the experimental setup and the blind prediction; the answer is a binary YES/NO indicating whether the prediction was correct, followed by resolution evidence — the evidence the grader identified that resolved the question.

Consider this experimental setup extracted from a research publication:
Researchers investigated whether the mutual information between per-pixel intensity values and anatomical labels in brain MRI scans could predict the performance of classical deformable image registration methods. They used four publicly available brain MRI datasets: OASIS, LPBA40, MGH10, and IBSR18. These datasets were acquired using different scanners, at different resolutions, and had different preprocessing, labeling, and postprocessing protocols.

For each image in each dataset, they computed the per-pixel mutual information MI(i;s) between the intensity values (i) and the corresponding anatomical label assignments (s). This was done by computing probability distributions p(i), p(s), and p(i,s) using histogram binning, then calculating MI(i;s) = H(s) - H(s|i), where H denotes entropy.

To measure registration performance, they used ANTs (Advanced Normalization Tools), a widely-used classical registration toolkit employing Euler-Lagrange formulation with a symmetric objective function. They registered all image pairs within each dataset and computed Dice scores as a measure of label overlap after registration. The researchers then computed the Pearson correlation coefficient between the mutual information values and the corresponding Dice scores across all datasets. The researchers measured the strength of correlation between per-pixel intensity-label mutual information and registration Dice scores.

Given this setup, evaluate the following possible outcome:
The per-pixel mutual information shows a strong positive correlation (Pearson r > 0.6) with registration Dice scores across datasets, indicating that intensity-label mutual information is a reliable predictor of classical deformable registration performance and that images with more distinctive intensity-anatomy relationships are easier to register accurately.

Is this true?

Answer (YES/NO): YES